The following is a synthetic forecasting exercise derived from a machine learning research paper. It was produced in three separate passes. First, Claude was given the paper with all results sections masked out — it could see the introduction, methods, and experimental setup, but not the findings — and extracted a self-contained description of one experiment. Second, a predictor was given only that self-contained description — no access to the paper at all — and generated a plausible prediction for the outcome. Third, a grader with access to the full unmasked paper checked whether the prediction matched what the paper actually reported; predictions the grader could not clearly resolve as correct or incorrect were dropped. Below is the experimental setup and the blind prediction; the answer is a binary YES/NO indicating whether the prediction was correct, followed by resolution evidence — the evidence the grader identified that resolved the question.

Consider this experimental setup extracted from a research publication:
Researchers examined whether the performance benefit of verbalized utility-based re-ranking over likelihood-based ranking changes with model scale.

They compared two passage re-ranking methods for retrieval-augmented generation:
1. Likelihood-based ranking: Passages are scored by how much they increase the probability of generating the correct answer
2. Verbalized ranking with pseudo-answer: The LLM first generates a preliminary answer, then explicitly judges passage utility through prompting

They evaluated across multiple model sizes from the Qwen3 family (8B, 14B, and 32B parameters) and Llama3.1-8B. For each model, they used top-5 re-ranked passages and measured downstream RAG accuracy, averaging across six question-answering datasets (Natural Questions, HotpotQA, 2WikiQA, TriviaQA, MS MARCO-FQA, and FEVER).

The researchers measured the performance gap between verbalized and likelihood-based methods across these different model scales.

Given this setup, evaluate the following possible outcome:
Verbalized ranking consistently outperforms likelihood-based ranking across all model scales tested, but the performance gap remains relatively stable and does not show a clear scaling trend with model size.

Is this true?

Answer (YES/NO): YES